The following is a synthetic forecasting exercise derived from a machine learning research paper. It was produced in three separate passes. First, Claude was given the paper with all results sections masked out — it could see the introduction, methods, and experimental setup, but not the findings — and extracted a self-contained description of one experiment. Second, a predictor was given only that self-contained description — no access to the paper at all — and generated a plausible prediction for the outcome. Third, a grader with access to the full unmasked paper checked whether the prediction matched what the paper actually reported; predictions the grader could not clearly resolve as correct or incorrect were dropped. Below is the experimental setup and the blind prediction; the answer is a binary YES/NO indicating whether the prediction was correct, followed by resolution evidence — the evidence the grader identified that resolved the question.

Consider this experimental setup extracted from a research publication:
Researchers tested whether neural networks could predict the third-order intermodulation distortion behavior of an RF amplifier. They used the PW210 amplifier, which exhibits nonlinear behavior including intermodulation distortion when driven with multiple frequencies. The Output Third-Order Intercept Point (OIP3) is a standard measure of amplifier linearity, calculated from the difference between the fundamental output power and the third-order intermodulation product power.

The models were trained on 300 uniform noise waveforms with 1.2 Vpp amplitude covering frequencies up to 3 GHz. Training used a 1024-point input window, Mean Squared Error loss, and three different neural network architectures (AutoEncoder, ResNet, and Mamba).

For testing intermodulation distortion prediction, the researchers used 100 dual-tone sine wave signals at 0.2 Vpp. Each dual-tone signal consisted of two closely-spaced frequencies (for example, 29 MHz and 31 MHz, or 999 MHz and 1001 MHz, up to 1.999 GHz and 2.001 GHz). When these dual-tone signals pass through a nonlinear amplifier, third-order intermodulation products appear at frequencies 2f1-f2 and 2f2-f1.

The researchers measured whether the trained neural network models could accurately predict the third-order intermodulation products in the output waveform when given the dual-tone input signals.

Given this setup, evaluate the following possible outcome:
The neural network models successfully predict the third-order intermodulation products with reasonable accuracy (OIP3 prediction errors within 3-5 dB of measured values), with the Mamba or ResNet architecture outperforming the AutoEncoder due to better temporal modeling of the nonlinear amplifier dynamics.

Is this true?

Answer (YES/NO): NO